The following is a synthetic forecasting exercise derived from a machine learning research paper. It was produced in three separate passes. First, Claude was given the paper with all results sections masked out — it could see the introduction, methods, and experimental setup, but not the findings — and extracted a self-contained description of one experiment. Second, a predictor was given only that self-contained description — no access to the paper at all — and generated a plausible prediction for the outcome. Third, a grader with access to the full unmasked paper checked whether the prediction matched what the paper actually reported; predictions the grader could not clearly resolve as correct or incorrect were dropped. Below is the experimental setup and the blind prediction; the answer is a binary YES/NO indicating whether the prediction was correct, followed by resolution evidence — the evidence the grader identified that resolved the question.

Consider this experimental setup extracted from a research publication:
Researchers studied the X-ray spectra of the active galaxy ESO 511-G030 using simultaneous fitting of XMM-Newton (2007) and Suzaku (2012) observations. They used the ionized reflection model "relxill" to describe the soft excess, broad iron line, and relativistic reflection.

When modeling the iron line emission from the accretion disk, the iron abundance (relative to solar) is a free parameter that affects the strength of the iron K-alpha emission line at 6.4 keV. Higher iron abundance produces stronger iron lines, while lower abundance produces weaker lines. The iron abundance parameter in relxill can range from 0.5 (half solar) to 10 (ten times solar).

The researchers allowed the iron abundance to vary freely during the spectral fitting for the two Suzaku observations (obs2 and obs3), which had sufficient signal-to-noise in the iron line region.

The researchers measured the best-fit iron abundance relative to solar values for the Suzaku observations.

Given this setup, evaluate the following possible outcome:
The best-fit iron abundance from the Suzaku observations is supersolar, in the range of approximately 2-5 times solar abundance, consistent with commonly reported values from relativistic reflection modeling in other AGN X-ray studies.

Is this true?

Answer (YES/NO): NO